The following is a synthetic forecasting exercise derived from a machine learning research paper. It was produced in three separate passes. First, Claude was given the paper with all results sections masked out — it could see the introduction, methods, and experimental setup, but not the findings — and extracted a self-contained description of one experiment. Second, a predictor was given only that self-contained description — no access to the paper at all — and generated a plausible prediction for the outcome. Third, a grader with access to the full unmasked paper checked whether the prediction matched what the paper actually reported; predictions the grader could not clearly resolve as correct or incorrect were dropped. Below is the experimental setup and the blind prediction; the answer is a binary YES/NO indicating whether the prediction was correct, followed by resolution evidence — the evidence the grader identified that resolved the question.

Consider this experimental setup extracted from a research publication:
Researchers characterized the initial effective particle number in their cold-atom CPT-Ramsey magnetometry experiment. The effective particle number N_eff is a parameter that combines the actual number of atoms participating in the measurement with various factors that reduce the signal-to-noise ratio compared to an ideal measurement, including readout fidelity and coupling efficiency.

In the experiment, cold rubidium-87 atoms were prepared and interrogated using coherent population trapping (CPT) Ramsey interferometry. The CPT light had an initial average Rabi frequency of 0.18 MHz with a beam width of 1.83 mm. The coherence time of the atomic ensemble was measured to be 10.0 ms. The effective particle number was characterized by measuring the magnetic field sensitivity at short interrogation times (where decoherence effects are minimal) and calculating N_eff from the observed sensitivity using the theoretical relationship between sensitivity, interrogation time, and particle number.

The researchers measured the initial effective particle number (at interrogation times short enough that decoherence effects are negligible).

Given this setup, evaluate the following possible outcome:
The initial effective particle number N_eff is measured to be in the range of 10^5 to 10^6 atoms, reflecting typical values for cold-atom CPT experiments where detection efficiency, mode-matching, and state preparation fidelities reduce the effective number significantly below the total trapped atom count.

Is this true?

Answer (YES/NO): NO